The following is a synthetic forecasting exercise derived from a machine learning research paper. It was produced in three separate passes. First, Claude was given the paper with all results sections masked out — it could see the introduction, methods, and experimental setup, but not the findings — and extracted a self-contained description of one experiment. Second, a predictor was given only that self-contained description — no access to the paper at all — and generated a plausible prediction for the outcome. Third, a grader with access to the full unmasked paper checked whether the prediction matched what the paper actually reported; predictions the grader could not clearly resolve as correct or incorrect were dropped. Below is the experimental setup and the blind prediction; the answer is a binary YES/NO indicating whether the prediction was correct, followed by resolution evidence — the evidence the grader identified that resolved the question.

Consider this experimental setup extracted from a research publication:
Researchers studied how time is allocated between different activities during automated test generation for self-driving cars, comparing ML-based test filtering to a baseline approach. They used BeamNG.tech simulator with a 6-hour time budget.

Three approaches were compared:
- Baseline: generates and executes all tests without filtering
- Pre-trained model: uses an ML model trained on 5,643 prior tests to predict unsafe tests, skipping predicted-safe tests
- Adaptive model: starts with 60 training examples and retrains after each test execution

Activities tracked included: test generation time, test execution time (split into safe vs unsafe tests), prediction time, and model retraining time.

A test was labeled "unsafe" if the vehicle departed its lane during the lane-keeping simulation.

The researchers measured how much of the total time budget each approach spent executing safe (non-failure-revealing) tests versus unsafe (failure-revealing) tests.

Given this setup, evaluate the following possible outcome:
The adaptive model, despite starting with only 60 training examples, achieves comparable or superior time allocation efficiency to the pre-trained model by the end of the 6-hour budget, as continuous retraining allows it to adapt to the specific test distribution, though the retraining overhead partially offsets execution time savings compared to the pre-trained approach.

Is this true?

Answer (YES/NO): YES